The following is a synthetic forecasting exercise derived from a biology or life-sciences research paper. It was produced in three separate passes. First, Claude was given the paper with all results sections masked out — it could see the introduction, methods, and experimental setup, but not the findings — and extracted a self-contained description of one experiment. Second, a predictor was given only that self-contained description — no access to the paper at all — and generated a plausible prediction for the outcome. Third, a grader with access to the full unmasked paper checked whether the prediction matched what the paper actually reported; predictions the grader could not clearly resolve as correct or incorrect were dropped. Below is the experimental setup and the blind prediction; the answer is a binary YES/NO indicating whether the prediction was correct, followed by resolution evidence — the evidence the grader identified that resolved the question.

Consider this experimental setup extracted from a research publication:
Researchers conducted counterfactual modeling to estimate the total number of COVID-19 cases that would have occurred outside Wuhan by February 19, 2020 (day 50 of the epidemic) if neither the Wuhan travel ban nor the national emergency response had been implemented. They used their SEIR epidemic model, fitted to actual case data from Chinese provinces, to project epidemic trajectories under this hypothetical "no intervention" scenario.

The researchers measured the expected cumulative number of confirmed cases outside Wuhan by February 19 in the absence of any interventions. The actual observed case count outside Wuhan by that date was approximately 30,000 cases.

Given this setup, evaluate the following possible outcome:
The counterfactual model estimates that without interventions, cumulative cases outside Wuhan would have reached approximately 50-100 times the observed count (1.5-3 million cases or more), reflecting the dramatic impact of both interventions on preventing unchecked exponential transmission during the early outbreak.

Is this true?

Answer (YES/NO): NO